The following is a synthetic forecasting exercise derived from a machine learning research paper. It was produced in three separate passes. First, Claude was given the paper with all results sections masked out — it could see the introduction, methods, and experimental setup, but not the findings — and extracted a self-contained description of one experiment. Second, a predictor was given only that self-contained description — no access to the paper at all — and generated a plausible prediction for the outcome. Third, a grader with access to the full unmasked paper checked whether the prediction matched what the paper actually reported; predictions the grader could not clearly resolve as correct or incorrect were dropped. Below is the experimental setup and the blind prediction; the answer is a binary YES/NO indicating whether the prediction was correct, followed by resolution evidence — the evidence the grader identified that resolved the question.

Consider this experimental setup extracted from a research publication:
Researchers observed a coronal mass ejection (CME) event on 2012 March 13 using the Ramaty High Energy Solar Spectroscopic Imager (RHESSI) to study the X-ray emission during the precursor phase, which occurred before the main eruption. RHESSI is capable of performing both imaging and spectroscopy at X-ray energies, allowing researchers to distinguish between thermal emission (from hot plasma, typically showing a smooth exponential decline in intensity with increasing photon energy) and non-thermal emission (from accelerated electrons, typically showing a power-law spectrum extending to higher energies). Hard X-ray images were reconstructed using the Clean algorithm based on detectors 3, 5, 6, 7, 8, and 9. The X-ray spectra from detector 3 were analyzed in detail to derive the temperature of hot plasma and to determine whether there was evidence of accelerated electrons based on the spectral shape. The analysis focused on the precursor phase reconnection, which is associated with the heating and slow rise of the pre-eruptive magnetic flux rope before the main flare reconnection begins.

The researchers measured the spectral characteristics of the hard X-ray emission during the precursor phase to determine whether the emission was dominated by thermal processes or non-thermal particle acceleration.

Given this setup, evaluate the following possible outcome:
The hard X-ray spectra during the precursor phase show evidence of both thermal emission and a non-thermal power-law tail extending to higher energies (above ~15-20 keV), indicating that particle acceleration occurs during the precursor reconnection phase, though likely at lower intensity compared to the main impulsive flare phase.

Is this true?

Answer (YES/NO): YES